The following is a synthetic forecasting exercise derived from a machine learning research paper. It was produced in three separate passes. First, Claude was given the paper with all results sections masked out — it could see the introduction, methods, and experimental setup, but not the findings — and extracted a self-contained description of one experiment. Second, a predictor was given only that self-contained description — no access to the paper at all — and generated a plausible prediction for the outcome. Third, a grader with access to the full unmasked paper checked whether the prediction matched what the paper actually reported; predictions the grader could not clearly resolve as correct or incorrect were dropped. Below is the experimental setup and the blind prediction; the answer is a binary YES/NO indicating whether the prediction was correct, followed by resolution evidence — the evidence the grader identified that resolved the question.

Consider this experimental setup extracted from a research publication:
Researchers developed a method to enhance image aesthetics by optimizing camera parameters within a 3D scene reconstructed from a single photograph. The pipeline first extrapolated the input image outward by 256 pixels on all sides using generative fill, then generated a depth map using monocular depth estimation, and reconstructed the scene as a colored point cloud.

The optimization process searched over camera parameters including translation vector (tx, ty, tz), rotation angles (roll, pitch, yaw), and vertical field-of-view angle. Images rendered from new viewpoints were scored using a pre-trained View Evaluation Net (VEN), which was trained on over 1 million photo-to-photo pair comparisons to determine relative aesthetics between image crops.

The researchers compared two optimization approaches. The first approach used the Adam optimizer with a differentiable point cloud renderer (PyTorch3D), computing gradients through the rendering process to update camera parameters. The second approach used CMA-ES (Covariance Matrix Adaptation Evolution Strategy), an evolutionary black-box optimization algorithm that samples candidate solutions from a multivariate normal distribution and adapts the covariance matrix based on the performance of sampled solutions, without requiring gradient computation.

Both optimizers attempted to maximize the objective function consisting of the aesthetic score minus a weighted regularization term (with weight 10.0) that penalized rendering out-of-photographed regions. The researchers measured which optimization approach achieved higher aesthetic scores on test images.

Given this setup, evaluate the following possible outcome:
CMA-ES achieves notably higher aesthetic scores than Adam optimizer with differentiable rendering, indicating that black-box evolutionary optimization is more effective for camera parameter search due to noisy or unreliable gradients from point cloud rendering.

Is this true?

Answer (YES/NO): NO